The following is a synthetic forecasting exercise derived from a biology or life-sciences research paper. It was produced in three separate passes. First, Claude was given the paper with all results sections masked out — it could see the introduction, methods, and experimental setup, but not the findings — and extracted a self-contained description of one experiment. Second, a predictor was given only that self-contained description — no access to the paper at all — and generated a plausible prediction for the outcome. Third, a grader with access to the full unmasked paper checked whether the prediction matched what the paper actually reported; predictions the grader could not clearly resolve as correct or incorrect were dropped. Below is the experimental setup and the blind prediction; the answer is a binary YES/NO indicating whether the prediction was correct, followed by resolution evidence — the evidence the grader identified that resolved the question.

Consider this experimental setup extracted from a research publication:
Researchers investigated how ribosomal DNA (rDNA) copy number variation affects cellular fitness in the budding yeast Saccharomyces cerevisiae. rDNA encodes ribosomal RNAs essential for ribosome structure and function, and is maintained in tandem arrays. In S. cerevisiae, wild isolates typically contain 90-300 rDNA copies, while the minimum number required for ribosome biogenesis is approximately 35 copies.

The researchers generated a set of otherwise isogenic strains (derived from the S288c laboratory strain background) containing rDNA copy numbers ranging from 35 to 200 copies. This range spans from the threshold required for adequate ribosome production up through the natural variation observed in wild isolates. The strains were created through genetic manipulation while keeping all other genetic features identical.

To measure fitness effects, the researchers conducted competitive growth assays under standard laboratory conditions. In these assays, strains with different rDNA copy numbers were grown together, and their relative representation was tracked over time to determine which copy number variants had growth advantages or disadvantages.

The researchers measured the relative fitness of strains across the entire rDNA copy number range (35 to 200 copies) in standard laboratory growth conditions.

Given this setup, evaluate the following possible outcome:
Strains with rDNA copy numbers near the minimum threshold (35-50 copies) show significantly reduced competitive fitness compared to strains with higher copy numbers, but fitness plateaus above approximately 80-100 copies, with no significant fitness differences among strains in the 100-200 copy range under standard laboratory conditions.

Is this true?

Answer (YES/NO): NO